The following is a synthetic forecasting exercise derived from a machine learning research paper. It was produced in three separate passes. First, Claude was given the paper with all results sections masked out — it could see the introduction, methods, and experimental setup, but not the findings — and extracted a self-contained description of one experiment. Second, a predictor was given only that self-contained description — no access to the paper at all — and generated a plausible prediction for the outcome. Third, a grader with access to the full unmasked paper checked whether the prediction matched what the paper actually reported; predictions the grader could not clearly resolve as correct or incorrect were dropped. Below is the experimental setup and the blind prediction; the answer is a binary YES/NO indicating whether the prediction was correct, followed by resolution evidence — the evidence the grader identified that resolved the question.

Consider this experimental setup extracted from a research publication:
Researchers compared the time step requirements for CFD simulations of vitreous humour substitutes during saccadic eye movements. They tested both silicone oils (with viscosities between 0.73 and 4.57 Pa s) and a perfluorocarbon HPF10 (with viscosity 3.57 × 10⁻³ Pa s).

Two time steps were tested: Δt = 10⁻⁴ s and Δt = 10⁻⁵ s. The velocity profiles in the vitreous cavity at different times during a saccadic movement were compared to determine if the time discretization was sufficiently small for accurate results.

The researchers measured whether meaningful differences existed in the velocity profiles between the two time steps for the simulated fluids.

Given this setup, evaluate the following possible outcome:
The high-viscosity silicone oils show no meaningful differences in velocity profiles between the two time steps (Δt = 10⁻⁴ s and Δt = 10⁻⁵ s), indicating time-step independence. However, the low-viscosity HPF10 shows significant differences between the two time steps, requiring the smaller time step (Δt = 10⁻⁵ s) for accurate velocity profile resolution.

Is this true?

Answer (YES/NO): NO